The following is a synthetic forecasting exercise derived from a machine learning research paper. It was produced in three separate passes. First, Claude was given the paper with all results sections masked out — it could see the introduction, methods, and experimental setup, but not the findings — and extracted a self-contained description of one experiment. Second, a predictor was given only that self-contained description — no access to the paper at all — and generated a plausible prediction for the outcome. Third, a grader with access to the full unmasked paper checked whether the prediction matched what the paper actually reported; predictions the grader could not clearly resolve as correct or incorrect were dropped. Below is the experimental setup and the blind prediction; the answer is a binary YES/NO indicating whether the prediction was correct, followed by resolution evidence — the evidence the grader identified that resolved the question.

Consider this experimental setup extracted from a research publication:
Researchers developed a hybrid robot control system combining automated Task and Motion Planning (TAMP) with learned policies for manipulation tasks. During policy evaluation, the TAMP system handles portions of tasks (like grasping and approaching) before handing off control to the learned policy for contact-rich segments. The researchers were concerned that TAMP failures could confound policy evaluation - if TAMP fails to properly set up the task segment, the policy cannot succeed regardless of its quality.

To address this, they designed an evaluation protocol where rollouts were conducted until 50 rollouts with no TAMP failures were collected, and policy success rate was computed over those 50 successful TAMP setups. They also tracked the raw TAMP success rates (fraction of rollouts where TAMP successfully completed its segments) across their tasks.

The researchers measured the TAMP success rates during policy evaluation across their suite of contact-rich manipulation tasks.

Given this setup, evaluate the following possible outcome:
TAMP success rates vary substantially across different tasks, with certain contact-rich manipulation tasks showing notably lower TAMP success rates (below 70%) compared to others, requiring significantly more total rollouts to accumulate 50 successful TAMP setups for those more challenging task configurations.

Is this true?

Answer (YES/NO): NO